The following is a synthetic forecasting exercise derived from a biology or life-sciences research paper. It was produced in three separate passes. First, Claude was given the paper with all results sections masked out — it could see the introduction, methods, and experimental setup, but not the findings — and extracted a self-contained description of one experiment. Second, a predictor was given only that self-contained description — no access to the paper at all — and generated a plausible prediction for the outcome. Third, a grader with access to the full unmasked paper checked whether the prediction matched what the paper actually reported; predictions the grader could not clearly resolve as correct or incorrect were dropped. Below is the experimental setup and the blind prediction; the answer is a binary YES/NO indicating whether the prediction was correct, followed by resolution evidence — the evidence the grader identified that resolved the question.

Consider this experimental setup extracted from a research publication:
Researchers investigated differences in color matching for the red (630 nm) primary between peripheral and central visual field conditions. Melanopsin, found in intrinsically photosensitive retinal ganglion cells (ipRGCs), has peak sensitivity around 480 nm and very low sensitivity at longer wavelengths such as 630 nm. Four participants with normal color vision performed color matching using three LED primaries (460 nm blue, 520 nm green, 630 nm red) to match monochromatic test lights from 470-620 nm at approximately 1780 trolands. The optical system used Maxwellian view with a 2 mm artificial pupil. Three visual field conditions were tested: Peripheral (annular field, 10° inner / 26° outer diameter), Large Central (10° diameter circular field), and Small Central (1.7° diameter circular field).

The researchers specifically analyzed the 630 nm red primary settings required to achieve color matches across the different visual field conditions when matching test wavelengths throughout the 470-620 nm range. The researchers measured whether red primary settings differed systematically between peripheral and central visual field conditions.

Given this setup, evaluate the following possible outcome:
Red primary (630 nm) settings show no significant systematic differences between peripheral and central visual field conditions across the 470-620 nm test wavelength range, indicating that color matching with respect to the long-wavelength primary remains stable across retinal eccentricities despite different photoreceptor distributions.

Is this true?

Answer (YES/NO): YES